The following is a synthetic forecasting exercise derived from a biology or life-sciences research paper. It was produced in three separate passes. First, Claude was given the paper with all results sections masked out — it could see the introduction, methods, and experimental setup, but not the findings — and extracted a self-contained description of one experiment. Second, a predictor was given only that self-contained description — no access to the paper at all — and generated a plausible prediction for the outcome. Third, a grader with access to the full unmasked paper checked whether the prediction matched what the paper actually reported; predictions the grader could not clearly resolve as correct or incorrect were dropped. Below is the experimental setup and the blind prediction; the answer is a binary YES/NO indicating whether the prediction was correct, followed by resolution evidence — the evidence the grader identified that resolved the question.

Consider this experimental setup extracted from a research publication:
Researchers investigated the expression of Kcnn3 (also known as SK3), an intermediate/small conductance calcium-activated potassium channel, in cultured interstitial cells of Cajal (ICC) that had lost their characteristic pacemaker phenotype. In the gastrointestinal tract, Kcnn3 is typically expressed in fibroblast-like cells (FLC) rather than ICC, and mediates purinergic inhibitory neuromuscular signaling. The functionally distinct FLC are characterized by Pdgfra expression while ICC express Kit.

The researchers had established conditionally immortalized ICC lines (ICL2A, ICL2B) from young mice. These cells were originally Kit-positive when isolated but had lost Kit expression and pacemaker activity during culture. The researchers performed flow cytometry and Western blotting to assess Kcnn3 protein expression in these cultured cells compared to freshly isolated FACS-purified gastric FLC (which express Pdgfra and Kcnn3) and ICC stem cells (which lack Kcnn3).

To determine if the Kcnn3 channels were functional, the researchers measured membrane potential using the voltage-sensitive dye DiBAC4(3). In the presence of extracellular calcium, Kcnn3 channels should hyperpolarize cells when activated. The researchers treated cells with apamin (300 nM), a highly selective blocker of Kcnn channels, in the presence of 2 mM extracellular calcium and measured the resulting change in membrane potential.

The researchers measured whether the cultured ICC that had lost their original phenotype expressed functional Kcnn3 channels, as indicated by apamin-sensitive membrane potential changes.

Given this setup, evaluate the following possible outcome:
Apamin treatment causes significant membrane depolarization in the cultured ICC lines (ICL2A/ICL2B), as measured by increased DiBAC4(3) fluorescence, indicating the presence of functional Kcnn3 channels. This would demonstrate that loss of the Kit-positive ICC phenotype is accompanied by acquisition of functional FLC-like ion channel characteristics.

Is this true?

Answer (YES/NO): YES